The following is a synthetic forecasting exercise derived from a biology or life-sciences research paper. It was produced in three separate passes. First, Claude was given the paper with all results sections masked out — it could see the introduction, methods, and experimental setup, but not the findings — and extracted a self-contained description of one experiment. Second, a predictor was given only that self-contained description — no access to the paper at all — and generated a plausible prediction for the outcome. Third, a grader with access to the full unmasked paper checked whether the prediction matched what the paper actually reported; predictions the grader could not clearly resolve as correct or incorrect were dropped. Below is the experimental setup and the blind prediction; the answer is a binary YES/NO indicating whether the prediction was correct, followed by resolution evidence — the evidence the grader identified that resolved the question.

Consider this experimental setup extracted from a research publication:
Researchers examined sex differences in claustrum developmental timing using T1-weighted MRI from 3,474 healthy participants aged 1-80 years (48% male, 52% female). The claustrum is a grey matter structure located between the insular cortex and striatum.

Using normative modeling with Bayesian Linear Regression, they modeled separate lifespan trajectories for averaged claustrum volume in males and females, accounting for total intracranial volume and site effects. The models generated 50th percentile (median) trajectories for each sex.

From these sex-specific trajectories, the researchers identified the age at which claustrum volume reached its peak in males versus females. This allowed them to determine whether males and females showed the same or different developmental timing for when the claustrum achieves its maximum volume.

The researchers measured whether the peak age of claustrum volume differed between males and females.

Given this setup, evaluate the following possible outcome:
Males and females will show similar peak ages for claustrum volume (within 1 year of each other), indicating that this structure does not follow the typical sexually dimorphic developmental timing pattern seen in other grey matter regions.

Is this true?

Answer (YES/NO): YES